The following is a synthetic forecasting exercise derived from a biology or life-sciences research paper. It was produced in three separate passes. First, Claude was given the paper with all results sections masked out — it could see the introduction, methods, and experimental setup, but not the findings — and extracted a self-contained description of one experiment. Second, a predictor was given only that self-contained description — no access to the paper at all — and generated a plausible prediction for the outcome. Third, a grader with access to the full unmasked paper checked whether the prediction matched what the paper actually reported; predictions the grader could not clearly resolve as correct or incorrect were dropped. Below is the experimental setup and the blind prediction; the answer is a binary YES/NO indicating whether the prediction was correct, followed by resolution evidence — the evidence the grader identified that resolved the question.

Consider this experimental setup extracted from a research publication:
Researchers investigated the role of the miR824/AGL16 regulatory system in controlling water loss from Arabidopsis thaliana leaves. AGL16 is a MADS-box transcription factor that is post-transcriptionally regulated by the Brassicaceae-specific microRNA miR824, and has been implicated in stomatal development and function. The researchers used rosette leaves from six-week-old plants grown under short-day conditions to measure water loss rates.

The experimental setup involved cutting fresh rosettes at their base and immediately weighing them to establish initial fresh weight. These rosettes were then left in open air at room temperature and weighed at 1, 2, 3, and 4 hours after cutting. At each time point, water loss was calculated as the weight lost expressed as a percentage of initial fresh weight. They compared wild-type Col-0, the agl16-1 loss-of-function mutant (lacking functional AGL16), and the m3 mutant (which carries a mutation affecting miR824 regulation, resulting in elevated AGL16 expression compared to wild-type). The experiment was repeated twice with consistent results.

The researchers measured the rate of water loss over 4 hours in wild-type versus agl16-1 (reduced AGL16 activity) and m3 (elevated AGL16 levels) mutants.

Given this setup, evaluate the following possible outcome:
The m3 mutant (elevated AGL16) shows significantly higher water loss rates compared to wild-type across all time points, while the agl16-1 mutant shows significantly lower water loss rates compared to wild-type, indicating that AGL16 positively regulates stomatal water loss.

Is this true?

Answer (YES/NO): NO